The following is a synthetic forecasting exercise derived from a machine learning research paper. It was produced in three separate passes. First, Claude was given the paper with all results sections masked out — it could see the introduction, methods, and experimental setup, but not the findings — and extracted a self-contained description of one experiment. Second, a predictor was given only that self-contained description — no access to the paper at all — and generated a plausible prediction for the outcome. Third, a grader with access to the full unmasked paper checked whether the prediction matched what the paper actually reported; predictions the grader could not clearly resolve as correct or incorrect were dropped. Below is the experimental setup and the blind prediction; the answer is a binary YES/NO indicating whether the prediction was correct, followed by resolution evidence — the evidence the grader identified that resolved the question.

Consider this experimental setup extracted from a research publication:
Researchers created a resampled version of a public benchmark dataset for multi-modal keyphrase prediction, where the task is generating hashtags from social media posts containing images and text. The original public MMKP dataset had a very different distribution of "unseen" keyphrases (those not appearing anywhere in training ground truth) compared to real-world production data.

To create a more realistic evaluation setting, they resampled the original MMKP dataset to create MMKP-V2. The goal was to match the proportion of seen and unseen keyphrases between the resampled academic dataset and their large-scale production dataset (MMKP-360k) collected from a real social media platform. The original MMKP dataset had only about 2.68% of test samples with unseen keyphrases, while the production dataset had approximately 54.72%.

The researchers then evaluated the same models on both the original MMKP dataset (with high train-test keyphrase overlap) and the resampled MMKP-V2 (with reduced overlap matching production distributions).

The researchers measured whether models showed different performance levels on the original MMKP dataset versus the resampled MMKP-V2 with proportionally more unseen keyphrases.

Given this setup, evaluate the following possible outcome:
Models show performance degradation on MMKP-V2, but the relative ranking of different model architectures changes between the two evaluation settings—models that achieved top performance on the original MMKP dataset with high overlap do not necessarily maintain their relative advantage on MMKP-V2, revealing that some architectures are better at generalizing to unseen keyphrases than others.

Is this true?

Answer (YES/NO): NO